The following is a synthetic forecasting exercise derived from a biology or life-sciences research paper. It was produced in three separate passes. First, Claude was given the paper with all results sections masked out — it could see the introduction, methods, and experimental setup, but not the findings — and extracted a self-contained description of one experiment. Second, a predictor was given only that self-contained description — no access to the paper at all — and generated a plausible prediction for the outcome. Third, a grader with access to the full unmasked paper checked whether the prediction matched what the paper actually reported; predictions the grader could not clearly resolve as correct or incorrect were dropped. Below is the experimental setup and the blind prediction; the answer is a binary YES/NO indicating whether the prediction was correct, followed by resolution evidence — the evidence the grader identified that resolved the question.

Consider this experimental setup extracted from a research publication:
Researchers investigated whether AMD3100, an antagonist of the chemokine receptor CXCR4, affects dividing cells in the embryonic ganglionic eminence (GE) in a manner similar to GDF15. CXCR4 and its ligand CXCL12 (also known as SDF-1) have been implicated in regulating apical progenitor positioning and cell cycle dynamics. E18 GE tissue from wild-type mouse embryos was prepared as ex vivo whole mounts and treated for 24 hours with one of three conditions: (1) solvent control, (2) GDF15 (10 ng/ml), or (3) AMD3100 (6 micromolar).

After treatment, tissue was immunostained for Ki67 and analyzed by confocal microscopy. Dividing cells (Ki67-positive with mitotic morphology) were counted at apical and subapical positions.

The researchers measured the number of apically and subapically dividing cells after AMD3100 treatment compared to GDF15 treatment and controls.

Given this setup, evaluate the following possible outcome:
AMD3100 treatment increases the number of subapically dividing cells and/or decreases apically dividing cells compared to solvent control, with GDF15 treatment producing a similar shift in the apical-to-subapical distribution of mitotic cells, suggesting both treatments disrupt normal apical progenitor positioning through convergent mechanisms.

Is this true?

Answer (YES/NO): NO